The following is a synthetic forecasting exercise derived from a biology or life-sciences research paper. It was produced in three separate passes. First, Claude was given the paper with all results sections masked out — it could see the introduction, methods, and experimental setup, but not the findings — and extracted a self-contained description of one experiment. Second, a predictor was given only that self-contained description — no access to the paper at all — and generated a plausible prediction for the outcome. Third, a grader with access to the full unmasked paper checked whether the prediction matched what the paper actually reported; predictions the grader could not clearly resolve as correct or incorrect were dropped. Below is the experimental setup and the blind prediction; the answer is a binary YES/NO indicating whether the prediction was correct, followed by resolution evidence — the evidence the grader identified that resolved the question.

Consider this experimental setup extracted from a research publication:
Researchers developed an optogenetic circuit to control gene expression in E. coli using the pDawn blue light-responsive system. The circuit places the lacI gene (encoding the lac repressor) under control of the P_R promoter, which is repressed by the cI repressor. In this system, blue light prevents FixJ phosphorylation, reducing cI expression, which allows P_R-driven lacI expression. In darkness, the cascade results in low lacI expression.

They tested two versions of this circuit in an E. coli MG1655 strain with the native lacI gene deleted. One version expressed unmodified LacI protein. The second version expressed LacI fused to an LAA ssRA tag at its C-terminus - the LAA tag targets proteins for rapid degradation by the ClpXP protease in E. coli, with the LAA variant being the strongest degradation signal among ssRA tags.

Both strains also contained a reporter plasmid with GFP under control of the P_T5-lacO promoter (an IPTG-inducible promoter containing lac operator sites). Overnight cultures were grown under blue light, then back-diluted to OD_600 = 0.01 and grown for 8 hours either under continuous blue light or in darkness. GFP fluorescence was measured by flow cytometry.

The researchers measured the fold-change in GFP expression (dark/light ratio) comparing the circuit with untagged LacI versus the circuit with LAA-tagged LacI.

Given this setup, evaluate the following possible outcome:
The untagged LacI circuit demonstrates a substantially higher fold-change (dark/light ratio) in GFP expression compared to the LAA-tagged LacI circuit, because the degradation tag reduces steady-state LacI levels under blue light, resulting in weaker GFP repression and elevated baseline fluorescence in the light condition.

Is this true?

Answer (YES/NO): NO